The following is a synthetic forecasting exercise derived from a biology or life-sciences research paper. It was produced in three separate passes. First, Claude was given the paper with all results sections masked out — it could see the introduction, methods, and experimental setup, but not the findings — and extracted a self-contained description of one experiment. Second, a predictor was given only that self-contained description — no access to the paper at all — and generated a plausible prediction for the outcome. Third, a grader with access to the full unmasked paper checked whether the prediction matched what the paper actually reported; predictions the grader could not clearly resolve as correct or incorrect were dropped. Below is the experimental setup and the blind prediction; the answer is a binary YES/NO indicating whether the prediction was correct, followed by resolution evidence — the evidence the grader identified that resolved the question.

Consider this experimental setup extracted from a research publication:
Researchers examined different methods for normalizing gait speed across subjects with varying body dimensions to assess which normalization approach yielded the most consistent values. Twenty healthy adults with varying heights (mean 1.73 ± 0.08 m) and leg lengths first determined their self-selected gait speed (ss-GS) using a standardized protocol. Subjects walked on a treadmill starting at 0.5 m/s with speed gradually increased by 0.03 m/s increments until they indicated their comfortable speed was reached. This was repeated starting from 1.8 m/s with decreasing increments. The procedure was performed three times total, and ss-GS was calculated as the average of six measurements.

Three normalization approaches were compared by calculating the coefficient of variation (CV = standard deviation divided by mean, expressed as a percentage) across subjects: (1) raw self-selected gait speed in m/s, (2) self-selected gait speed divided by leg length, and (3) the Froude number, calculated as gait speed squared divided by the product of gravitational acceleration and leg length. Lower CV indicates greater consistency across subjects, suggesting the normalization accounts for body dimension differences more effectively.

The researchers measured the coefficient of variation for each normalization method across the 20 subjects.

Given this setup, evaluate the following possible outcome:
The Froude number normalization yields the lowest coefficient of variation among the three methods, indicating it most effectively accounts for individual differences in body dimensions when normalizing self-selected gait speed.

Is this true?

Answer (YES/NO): NO